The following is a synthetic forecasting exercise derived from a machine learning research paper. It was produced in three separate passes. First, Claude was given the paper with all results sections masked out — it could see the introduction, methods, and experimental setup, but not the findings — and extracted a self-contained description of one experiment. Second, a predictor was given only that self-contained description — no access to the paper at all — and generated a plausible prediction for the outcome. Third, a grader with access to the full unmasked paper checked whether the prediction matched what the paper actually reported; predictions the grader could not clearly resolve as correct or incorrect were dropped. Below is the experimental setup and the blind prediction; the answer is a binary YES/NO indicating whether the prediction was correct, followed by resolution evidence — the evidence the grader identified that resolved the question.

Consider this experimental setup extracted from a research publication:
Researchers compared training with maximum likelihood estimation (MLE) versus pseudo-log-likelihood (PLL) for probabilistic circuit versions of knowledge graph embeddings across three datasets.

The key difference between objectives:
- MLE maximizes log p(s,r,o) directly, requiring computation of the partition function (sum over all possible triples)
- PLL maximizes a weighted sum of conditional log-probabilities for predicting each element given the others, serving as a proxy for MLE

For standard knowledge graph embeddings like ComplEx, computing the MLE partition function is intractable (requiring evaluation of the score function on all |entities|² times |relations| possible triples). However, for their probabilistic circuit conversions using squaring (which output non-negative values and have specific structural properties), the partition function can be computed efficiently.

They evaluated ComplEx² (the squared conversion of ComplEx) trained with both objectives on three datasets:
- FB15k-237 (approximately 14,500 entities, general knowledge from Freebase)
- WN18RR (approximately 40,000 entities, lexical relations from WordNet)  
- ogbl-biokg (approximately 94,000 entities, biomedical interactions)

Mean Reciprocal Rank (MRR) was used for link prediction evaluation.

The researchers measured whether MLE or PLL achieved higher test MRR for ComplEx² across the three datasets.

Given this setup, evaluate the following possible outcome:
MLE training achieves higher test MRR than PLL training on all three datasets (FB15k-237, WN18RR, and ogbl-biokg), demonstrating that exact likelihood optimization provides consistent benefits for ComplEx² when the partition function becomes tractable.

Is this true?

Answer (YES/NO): NO